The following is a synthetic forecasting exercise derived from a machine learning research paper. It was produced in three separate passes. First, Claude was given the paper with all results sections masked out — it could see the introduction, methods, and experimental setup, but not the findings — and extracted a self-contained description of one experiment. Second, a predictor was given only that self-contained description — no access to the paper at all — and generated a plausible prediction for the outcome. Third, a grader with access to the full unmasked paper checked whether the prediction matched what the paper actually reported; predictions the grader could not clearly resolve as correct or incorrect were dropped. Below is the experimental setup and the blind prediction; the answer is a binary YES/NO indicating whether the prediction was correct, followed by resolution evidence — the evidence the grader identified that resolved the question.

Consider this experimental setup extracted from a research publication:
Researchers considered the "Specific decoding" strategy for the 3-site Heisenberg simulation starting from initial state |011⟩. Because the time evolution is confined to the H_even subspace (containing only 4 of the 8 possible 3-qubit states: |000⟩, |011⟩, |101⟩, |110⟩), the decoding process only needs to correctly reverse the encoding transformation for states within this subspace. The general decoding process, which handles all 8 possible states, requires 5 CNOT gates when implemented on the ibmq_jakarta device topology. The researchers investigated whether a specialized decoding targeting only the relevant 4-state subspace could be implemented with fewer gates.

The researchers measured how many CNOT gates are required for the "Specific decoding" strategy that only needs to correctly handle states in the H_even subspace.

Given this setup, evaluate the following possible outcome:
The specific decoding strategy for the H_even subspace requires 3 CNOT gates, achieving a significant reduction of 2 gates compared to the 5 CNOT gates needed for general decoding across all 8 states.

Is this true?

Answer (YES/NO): NO